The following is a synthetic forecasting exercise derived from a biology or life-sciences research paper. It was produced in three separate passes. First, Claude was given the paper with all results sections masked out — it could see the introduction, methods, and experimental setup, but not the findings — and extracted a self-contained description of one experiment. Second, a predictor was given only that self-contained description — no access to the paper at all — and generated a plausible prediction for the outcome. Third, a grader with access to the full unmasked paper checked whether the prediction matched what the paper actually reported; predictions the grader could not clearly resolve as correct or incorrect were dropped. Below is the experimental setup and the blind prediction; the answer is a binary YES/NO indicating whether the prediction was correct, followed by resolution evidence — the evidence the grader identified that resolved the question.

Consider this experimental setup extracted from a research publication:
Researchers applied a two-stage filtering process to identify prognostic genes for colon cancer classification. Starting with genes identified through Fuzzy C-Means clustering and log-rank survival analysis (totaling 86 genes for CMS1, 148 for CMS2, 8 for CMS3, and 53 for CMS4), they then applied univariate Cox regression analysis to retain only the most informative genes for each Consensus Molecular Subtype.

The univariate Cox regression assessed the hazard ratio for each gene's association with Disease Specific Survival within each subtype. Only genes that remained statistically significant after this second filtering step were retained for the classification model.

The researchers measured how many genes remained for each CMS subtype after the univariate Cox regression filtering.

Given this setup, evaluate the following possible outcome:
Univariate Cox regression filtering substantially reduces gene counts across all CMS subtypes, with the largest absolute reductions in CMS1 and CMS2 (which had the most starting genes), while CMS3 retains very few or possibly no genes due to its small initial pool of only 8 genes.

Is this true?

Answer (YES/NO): YES